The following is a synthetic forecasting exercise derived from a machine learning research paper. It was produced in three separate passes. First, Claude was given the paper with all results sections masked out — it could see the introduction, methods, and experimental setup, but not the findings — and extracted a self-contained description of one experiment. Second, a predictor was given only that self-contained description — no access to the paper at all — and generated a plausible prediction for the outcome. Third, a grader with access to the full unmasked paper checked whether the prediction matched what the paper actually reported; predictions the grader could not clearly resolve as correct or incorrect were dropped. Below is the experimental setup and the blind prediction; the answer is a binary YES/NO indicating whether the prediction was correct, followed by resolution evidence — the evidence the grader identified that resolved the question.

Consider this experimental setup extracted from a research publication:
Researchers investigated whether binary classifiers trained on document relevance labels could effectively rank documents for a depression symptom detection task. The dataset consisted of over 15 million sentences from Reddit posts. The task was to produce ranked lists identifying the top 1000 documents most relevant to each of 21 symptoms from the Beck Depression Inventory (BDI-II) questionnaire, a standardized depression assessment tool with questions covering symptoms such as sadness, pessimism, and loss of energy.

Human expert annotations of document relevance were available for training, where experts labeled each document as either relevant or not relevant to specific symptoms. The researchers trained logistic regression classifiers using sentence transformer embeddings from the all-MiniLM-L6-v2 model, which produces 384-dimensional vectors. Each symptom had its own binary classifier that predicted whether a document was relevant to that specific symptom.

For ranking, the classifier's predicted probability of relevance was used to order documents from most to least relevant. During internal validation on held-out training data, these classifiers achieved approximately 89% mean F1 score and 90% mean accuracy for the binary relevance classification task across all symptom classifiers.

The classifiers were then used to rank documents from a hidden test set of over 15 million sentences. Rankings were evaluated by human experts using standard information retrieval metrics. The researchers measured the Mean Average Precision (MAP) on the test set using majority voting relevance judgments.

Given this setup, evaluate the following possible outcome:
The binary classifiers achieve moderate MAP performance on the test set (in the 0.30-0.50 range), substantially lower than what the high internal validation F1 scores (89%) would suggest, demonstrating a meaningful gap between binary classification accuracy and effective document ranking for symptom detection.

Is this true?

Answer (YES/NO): NO